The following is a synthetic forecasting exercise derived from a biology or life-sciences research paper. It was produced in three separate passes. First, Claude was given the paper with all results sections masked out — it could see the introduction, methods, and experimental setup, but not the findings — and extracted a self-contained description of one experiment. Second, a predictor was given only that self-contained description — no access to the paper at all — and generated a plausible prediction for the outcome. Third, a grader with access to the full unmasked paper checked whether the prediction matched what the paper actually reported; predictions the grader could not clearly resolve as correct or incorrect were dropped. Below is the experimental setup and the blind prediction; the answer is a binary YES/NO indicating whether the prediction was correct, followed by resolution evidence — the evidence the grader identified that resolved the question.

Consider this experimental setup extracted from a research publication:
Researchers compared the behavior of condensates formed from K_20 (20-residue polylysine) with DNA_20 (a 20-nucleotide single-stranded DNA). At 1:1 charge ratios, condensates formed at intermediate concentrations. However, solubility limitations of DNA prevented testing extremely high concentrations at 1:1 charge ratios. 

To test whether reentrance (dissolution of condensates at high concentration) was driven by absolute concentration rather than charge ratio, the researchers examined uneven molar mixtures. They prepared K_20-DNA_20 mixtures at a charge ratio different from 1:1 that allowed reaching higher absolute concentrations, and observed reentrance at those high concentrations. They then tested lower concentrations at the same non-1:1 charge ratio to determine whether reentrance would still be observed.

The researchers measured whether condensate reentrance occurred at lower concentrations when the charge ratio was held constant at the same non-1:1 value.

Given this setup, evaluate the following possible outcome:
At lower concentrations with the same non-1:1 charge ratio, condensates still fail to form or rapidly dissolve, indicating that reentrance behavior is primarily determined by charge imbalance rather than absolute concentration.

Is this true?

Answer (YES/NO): NO